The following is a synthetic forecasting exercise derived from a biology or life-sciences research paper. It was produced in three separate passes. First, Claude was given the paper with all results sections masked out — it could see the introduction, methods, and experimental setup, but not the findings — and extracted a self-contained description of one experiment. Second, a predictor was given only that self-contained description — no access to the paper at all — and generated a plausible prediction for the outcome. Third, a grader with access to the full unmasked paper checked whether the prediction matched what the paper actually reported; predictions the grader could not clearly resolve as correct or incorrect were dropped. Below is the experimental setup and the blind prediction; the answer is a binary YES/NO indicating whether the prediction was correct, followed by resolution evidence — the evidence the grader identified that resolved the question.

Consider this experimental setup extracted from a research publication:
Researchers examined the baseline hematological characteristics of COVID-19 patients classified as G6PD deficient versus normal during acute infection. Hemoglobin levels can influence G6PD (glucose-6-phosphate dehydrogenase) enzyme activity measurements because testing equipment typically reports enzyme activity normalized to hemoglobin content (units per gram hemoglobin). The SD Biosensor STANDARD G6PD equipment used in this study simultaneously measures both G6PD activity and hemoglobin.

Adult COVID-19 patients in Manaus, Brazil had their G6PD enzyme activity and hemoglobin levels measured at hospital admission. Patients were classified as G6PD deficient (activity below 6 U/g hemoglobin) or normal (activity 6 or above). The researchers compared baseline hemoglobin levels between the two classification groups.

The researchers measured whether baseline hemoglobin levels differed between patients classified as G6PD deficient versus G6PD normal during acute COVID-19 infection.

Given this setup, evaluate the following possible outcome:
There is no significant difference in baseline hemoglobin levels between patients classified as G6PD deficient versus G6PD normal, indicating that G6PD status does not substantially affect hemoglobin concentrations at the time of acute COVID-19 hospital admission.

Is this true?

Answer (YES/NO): NO